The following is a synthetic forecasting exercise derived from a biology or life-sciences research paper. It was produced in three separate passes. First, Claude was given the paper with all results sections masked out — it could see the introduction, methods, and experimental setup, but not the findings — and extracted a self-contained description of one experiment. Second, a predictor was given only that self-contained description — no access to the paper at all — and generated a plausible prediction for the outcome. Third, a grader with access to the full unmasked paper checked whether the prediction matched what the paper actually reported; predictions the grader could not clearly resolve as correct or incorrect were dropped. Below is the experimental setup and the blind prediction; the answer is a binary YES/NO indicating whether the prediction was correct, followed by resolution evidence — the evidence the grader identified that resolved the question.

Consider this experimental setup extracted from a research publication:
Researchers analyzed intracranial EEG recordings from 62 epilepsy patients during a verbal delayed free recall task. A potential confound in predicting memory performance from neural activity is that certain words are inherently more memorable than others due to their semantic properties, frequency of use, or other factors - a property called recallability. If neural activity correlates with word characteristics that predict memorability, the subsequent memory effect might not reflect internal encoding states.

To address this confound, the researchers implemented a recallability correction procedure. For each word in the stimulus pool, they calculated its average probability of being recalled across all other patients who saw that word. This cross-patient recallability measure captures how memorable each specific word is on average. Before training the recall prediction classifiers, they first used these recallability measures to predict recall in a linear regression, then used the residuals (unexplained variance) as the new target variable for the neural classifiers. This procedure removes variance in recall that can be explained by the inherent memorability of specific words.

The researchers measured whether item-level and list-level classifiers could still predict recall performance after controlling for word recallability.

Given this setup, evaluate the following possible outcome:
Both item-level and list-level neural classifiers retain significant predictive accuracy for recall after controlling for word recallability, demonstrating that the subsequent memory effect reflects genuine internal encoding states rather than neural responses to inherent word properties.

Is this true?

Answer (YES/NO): YES